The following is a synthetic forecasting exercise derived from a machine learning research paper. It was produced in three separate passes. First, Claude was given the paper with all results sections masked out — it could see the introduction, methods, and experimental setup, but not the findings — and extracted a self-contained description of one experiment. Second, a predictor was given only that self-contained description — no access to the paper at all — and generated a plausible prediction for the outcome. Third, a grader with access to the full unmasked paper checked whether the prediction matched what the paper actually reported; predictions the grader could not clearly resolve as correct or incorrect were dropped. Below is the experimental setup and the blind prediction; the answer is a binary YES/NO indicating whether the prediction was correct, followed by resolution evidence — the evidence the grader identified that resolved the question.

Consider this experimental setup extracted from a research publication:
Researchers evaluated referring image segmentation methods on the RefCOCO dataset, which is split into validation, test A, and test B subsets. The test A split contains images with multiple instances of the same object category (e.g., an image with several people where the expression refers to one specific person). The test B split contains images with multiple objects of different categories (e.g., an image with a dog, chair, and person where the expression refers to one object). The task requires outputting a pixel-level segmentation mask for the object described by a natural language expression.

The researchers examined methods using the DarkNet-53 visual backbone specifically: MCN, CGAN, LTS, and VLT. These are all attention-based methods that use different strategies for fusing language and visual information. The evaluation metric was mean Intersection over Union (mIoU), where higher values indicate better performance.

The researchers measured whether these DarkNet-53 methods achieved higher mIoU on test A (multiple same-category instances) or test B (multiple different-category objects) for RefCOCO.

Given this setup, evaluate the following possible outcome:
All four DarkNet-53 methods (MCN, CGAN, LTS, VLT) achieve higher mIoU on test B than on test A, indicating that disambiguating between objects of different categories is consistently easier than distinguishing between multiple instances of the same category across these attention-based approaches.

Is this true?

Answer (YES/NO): NO